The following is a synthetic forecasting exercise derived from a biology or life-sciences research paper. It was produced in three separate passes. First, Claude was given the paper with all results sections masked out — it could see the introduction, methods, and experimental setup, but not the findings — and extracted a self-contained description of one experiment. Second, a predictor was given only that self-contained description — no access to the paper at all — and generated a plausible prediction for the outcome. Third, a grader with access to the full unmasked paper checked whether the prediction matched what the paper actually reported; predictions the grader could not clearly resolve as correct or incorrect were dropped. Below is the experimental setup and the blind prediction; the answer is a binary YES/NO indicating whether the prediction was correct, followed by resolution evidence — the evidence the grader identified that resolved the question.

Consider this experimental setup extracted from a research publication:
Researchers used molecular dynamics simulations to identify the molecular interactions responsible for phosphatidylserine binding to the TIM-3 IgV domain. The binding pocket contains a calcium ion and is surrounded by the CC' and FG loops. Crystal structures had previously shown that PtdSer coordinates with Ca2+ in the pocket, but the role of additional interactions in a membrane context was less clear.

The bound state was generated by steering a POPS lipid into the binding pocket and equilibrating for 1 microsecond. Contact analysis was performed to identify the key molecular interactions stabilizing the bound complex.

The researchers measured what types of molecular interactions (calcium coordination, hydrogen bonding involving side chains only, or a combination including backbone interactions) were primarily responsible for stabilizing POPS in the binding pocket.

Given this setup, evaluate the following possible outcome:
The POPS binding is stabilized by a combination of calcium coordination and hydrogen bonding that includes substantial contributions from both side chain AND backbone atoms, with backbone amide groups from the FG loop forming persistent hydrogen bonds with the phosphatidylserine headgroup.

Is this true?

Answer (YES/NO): NO